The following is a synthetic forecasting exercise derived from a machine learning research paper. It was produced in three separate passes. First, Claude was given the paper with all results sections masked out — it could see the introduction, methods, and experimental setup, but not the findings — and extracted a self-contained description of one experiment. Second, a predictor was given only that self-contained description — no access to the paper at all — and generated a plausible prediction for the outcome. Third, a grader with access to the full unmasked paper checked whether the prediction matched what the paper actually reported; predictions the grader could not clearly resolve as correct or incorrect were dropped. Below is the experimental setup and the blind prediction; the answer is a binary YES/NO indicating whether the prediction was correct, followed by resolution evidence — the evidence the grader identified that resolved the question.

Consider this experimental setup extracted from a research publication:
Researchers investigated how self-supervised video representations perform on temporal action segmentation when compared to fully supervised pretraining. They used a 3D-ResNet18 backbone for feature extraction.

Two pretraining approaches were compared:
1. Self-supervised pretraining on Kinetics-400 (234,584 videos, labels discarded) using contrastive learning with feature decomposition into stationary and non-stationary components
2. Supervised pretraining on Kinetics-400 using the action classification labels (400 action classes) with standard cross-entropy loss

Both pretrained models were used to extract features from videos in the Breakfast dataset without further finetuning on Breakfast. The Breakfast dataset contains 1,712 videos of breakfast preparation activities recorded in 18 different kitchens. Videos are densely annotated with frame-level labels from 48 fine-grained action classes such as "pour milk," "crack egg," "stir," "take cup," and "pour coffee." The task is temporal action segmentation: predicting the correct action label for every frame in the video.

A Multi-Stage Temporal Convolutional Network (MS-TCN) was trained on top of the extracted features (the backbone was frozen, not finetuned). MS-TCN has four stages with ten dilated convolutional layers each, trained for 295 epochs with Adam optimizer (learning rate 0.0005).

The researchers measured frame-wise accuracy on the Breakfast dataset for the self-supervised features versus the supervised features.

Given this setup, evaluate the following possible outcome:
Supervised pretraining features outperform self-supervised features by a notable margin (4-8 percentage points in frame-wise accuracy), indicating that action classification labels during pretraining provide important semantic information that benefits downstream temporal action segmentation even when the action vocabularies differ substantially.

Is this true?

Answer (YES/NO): NO